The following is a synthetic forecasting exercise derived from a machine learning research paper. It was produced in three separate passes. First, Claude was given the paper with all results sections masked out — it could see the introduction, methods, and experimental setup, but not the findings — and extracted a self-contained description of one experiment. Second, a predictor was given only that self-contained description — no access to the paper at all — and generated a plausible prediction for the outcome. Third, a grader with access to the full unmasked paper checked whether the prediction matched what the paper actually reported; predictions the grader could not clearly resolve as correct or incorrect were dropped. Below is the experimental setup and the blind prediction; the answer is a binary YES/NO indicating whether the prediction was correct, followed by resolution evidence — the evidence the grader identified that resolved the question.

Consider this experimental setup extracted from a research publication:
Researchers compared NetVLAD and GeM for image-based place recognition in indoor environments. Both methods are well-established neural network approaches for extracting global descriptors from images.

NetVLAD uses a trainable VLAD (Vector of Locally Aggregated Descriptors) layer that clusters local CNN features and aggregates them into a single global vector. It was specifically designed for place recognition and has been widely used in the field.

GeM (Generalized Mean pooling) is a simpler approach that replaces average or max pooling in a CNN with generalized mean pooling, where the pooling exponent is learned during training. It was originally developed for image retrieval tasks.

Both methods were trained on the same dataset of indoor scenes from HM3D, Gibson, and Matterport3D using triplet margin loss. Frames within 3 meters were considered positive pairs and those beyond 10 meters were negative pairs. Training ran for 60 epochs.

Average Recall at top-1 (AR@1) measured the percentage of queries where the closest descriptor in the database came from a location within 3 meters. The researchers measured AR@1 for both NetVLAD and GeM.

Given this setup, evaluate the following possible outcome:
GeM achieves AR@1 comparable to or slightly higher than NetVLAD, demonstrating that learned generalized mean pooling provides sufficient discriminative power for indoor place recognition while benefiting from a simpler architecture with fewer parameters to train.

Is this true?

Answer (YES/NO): NO